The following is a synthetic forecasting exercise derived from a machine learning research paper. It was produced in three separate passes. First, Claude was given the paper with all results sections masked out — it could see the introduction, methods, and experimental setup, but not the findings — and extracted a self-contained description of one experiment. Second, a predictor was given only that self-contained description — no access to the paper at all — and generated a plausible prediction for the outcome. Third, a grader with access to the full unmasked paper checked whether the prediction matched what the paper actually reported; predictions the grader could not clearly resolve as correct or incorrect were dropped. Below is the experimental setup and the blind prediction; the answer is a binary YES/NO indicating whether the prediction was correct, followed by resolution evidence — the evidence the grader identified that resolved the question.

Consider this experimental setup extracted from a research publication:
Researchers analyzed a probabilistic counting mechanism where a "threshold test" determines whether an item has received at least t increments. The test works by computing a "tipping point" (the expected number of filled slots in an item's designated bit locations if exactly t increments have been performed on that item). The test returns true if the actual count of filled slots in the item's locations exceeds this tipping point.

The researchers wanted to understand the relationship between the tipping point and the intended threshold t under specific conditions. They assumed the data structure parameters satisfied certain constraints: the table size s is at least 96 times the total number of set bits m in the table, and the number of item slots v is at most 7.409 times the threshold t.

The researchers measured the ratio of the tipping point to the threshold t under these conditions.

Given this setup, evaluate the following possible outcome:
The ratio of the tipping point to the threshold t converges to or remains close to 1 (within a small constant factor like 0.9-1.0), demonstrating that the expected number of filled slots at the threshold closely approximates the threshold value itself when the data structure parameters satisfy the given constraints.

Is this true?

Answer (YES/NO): NO